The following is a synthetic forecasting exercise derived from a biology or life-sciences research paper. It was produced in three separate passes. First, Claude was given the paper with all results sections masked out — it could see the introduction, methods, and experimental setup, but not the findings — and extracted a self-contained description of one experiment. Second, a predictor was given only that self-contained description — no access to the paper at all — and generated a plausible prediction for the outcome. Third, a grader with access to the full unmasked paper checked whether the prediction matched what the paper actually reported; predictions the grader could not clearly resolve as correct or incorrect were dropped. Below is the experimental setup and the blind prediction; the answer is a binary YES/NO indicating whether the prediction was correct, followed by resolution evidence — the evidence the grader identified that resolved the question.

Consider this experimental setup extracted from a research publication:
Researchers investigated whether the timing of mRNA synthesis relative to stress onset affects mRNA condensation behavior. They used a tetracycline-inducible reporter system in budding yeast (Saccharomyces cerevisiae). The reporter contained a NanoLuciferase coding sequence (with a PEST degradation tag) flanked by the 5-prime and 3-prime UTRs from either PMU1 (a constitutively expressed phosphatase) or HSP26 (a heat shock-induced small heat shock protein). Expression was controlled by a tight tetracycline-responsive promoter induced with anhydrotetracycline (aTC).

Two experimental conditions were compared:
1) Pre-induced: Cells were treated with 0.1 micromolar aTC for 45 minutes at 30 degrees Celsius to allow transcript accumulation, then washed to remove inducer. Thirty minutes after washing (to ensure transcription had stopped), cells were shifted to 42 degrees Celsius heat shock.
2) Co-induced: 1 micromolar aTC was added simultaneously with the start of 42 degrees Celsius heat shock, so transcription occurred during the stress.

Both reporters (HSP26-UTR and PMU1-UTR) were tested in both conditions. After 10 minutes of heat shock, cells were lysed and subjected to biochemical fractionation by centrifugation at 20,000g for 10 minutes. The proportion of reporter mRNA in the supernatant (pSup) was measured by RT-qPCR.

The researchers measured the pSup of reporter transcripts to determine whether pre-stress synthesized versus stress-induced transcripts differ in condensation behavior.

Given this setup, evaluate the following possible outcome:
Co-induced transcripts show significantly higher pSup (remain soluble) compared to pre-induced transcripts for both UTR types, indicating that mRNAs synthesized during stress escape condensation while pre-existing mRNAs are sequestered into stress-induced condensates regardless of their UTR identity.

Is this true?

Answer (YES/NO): YES